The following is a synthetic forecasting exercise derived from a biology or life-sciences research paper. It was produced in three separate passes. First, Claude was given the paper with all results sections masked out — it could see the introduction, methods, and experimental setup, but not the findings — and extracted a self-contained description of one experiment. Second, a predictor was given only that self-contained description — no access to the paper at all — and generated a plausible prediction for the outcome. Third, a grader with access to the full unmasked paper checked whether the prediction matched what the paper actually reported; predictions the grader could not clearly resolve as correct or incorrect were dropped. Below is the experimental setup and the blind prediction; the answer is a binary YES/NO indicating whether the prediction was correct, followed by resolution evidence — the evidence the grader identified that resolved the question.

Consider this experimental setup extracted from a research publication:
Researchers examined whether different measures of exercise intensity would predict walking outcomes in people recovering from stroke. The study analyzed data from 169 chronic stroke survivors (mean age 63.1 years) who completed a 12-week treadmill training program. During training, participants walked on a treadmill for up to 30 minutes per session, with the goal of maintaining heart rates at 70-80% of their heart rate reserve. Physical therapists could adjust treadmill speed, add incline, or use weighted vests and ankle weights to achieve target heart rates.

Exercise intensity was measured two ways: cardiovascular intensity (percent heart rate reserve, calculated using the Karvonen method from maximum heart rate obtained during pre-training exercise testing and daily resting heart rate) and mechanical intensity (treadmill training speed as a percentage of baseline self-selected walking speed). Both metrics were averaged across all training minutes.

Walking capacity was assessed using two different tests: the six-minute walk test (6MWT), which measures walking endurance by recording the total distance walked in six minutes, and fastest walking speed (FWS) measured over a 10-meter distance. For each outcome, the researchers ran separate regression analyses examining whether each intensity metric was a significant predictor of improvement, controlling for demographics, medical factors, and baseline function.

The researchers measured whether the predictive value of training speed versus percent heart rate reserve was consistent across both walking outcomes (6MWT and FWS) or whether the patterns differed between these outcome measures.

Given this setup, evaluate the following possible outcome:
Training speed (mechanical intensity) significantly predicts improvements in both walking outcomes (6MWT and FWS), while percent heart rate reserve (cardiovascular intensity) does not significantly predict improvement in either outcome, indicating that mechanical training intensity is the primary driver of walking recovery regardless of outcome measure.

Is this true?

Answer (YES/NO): YES